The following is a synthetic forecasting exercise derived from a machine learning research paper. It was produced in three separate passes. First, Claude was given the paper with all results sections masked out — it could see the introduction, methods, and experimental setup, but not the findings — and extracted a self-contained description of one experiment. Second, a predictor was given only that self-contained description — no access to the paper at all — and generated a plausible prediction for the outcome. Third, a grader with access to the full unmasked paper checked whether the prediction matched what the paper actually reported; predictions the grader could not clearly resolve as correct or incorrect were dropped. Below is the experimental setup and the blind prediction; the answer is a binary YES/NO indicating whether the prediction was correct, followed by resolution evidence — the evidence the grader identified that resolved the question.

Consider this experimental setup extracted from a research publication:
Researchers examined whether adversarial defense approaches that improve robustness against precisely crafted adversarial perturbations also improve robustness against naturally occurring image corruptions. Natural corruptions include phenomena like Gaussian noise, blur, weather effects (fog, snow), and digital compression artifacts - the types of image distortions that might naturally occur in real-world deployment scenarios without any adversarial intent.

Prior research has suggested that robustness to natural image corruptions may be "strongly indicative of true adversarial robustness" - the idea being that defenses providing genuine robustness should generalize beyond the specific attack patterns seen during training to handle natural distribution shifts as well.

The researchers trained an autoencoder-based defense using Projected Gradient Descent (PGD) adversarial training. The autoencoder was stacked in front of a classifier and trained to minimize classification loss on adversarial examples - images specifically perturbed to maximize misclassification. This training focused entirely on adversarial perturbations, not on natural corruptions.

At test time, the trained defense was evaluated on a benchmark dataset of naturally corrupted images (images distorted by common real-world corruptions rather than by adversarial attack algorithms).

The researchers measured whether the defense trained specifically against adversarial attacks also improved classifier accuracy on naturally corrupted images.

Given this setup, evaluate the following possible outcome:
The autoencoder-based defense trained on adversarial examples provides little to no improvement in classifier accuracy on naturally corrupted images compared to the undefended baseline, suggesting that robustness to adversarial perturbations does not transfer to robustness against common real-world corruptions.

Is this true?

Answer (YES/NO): NO